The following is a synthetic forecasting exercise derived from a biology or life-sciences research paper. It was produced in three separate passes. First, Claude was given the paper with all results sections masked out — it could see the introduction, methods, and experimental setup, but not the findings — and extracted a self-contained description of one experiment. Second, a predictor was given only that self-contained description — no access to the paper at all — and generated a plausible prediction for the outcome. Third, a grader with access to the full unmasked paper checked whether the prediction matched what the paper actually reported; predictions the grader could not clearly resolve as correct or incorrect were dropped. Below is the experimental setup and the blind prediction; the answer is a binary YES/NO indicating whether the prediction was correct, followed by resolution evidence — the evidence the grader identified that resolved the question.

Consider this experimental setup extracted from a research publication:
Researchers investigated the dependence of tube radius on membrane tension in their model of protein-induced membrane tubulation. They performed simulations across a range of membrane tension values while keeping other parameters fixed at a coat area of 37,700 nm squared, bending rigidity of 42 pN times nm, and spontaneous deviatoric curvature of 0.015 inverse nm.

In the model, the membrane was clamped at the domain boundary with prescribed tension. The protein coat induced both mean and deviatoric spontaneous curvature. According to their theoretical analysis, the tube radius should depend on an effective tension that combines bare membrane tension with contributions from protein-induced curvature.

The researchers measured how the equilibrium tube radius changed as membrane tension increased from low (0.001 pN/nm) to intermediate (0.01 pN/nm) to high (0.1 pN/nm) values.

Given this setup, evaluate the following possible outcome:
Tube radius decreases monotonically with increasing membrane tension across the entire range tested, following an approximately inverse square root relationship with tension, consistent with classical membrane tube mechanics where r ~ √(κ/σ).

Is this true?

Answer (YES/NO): NO